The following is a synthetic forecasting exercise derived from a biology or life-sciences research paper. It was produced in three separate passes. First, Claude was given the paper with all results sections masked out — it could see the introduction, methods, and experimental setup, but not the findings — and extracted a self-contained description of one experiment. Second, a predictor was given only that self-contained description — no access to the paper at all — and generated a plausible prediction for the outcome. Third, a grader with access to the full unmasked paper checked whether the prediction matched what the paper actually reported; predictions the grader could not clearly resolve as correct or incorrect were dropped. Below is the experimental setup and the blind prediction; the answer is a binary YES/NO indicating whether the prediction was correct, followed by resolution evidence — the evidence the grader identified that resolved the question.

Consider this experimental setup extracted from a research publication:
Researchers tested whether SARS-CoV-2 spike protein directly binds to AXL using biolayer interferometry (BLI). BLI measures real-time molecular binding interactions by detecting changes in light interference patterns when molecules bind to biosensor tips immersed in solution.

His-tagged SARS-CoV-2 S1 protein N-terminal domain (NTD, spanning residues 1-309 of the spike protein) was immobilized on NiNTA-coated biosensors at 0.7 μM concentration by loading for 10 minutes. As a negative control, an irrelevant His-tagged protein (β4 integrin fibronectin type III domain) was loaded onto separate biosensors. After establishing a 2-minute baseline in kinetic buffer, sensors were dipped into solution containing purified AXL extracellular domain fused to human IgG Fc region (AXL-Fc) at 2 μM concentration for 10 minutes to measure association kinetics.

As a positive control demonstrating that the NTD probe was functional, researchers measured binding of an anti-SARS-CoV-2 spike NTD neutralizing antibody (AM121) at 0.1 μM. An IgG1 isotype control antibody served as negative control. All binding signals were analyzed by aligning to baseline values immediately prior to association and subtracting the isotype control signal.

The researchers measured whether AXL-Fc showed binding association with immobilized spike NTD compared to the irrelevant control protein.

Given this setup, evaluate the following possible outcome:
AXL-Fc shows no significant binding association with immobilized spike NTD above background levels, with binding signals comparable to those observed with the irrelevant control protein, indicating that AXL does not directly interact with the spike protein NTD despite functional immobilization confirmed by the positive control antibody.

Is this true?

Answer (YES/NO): YES